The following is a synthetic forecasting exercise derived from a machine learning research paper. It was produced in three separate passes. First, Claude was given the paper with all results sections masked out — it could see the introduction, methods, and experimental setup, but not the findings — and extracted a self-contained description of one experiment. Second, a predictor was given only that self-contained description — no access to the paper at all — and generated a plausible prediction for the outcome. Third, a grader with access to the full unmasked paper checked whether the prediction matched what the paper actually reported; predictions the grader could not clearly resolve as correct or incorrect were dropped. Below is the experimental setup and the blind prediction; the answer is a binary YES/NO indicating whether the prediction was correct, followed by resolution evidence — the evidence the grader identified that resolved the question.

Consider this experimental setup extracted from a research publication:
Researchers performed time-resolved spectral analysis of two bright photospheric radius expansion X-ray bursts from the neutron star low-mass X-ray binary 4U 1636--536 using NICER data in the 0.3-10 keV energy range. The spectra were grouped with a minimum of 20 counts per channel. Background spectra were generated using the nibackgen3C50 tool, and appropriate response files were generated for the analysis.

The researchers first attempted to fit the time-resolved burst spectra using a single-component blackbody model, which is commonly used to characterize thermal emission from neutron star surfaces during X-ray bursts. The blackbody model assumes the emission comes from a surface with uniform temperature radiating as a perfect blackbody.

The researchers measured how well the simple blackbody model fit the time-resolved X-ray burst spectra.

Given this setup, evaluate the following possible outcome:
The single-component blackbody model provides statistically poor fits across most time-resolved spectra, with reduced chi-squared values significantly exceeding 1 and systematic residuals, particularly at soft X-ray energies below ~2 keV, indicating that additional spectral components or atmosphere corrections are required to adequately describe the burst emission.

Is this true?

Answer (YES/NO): NO